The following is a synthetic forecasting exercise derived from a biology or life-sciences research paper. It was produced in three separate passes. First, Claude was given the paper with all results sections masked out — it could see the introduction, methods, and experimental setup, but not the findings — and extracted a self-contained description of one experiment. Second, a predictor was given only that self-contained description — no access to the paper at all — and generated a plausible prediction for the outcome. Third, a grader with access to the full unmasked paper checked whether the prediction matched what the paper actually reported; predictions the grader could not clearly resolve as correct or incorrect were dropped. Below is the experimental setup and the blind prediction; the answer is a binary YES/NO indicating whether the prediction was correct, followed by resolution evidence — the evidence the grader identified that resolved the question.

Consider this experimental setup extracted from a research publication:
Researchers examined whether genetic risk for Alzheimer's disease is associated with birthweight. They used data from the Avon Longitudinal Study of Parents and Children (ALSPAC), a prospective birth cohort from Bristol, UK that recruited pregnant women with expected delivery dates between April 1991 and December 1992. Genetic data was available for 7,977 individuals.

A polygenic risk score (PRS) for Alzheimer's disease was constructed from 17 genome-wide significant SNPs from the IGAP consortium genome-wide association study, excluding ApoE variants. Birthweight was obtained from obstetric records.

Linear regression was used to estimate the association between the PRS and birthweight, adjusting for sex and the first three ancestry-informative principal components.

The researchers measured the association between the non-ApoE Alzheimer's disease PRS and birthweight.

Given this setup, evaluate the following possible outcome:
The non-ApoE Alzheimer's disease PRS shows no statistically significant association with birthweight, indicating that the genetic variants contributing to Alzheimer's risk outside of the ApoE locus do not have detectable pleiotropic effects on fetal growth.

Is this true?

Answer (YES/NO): YES